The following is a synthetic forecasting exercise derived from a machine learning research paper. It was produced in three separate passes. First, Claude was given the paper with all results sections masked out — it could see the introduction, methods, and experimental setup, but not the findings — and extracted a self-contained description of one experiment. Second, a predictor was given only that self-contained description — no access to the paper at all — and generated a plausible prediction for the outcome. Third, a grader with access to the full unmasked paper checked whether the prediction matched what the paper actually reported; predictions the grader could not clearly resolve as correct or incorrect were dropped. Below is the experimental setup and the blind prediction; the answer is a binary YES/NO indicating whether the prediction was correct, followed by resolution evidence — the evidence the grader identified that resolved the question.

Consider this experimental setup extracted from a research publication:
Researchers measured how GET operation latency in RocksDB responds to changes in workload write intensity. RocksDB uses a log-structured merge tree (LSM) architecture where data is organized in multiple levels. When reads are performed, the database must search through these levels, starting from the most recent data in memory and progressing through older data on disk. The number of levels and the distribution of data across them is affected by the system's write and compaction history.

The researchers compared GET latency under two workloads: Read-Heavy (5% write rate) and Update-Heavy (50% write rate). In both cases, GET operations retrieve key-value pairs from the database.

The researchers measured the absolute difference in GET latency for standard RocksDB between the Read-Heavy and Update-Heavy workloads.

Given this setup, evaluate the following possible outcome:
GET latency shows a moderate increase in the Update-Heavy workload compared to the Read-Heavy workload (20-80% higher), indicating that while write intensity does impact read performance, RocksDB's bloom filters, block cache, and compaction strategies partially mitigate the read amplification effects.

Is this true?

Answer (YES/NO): NO